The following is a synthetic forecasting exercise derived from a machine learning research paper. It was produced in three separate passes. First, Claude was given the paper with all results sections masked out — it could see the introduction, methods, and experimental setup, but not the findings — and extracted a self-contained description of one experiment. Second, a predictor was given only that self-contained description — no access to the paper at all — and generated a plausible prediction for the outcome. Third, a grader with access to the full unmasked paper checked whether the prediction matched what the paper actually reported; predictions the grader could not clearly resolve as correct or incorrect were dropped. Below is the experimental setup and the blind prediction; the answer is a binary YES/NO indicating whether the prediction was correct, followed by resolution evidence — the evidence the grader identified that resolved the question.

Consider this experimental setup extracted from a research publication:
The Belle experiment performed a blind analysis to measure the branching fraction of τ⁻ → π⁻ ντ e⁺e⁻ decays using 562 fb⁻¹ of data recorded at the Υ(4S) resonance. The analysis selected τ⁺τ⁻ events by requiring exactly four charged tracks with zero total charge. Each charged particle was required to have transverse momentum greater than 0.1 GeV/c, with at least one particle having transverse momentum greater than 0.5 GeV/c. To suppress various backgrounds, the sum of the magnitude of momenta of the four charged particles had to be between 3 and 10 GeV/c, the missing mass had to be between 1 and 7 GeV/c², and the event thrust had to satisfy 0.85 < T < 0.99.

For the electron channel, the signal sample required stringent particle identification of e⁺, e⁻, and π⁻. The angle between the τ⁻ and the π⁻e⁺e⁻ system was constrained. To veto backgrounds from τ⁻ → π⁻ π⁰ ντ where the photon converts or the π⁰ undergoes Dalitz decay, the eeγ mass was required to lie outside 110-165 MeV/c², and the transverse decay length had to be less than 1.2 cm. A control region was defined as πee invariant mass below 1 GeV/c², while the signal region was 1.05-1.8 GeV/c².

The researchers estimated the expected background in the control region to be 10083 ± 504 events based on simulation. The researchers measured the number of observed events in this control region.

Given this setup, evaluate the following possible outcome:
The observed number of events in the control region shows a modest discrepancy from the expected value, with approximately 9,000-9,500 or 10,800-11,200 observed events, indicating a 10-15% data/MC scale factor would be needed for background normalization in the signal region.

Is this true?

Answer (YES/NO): NO